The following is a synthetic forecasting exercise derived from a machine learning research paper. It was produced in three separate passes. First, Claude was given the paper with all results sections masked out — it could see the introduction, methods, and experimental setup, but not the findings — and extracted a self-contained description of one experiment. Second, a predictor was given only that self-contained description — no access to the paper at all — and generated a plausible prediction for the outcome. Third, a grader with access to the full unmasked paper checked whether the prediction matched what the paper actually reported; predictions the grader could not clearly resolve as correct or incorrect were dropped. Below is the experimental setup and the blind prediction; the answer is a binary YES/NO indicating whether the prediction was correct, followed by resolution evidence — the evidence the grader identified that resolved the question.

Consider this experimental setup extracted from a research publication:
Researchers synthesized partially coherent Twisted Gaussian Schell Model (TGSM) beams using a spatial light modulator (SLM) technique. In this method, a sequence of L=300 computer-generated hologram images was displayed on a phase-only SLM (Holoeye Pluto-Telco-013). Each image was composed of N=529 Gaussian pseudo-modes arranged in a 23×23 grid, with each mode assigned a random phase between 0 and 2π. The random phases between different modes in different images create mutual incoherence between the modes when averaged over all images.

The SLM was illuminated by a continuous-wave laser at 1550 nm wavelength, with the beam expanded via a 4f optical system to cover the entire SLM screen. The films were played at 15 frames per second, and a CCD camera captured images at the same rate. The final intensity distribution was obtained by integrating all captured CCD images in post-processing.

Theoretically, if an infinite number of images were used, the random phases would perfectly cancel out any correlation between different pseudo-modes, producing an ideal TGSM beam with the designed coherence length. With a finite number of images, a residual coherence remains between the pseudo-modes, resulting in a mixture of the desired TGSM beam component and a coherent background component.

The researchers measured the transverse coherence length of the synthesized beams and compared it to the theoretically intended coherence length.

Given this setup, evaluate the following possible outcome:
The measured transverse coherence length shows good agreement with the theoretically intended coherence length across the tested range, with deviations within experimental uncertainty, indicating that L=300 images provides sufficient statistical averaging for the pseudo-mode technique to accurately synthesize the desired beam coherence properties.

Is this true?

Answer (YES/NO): NO